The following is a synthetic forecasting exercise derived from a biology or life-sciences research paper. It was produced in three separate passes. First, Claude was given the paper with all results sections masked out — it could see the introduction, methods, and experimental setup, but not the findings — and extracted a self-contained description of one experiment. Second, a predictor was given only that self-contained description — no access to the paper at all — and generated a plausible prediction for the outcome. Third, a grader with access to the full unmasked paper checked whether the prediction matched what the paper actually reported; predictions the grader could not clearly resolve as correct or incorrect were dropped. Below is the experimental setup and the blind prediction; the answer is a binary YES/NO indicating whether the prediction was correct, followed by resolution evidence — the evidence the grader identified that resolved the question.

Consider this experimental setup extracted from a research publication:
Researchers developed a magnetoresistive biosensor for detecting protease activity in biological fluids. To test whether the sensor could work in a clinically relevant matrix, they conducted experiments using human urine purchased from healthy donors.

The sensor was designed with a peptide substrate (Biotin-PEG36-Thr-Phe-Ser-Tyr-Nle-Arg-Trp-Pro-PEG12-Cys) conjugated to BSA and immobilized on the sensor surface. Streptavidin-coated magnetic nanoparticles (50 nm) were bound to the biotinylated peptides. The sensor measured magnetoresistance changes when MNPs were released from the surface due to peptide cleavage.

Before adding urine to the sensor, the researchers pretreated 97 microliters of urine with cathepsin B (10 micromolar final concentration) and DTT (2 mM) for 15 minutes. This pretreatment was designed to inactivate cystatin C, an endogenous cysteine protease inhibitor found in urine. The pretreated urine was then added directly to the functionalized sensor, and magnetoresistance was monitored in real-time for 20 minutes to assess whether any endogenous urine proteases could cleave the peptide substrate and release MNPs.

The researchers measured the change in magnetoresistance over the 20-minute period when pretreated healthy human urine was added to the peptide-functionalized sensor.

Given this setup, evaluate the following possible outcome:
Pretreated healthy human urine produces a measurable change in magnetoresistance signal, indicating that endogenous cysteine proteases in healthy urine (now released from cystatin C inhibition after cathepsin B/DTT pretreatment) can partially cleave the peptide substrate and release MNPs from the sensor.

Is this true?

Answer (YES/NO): NO